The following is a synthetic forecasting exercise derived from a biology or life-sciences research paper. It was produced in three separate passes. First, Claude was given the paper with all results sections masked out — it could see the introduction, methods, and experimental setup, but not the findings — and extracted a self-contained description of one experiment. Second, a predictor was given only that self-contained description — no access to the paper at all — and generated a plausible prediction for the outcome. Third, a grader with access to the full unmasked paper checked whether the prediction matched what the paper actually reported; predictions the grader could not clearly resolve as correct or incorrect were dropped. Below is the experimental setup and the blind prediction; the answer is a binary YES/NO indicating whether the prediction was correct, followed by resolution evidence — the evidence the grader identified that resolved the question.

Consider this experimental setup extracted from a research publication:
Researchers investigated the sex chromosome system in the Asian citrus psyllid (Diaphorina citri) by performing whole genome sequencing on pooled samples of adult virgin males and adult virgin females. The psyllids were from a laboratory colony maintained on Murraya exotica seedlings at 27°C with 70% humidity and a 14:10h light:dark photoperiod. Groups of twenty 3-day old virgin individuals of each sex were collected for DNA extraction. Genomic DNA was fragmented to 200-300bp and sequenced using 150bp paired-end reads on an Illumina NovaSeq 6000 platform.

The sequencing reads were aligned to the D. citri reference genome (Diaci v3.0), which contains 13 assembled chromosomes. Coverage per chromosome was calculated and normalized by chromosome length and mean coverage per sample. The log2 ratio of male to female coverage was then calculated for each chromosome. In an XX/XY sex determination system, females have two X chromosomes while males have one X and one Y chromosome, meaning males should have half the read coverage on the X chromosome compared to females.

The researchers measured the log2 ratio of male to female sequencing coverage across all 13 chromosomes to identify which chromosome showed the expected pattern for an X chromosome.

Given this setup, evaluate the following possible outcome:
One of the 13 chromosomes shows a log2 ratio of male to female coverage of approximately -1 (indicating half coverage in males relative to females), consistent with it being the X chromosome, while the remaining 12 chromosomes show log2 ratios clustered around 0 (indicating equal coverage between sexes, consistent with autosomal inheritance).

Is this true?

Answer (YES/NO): YES